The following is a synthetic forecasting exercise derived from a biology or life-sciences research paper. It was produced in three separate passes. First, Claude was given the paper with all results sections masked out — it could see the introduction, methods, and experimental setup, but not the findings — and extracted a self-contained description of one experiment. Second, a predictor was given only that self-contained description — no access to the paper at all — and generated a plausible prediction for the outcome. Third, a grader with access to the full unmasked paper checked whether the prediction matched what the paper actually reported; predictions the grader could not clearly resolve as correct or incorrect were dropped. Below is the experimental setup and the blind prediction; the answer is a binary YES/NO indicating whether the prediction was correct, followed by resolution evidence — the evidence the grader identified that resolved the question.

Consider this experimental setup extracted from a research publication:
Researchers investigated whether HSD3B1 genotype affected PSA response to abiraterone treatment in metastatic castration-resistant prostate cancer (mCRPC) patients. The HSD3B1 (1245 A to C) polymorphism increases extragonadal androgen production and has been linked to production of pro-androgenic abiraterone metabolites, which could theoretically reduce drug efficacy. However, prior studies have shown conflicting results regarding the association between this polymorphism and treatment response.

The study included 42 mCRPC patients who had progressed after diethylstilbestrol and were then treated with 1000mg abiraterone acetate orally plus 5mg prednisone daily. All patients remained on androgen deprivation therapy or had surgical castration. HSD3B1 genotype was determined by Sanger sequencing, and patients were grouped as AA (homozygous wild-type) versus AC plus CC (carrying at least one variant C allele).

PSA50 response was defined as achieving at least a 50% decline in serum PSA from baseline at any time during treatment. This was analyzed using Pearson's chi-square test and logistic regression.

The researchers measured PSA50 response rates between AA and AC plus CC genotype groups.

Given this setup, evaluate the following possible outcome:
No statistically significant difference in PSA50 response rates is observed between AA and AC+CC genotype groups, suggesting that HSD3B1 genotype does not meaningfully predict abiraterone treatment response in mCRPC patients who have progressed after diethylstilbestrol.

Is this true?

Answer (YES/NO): NO